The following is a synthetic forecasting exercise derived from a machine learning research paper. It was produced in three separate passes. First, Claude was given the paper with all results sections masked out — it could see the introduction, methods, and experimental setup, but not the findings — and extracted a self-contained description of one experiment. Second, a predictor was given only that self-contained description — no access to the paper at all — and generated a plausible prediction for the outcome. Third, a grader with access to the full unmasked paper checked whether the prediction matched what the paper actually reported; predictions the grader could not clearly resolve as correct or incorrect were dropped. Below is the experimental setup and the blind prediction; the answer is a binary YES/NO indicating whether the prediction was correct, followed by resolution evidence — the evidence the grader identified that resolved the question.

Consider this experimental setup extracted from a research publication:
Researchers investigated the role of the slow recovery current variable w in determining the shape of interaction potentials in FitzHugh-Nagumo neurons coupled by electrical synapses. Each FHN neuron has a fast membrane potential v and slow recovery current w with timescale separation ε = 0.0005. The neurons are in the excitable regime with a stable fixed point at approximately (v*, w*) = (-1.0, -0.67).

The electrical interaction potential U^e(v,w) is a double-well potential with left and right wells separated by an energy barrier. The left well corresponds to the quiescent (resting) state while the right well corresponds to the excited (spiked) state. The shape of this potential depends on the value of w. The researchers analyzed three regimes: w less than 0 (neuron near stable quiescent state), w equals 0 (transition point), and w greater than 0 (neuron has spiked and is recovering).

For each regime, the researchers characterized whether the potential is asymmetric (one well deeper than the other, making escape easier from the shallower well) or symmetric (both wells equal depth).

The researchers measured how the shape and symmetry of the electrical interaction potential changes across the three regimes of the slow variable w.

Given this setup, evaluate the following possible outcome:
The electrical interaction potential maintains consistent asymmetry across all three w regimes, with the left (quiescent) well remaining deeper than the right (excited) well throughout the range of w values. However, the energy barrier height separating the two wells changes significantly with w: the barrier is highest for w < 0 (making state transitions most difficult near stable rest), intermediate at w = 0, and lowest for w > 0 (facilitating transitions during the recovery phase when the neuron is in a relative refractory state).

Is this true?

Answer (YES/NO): NO